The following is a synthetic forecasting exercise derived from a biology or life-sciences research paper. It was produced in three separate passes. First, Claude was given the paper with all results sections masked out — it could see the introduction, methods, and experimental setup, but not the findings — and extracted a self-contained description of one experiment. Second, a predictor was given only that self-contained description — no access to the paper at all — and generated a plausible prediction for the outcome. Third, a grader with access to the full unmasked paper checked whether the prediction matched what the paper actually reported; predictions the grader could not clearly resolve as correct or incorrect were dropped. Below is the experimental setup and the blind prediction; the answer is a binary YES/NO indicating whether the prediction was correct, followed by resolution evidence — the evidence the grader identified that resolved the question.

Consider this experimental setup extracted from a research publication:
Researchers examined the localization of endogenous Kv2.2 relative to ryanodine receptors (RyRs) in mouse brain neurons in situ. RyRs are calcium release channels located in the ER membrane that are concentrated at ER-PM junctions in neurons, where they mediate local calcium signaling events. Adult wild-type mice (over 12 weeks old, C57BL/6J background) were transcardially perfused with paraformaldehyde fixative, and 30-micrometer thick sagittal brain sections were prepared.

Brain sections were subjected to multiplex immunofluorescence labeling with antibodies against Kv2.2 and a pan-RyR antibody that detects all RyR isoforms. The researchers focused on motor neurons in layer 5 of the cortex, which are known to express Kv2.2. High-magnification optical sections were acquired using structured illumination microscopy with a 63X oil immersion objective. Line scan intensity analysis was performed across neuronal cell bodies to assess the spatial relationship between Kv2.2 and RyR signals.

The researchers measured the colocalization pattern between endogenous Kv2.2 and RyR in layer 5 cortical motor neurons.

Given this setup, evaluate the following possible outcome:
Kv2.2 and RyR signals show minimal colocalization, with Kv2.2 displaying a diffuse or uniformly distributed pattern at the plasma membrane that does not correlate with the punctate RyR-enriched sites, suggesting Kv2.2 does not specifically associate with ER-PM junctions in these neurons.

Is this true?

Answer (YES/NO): NO